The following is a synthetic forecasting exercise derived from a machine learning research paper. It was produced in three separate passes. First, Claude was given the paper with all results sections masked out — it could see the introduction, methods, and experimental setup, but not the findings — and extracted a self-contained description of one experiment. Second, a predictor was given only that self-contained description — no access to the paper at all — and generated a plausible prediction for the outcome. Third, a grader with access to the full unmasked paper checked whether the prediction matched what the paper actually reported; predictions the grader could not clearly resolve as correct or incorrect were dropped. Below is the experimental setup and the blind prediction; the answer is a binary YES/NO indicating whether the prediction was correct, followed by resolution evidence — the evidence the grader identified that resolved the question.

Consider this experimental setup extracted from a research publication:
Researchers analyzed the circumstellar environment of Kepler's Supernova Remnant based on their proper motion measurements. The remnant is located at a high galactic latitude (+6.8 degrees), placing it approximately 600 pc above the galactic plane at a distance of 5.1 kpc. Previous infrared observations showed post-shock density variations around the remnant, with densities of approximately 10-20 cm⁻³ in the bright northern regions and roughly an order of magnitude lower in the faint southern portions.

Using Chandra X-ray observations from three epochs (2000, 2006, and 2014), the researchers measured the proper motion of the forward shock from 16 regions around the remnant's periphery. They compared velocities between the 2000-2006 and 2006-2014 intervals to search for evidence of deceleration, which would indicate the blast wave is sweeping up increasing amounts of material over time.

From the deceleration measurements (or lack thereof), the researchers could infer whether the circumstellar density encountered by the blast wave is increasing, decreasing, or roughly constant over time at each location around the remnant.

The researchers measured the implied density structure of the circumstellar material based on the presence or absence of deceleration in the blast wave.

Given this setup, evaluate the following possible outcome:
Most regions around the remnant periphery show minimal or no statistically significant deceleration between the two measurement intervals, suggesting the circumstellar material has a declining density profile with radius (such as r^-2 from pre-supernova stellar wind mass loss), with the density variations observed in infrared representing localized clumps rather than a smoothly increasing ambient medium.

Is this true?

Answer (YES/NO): NO